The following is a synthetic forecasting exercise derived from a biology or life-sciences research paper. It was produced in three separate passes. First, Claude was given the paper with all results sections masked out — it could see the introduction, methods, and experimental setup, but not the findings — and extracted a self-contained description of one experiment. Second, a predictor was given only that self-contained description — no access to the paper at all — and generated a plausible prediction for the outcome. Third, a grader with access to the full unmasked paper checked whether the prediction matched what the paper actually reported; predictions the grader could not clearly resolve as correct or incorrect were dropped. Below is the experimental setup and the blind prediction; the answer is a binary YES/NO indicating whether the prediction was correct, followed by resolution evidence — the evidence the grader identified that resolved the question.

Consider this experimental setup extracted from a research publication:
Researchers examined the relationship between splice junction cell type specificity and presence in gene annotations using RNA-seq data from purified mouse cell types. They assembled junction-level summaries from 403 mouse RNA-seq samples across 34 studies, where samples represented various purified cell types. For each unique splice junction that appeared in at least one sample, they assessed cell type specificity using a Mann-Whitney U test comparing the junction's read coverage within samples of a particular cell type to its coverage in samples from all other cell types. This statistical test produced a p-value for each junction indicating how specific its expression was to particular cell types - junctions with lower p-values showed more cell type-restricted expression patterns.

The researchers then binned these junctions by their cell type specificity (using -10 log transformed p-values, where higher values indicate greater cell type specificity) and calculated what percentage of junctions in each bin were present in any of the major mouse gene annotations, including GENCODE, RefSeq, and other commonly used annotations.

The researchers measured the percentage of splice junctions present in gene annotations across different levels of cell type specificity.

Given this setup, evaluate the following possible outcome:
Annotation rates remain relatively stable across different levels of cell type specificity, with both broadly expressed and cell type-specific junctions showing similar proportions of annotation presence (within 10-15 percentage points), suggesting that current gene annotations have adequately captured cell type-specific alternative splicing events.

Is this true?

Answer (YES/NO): NO